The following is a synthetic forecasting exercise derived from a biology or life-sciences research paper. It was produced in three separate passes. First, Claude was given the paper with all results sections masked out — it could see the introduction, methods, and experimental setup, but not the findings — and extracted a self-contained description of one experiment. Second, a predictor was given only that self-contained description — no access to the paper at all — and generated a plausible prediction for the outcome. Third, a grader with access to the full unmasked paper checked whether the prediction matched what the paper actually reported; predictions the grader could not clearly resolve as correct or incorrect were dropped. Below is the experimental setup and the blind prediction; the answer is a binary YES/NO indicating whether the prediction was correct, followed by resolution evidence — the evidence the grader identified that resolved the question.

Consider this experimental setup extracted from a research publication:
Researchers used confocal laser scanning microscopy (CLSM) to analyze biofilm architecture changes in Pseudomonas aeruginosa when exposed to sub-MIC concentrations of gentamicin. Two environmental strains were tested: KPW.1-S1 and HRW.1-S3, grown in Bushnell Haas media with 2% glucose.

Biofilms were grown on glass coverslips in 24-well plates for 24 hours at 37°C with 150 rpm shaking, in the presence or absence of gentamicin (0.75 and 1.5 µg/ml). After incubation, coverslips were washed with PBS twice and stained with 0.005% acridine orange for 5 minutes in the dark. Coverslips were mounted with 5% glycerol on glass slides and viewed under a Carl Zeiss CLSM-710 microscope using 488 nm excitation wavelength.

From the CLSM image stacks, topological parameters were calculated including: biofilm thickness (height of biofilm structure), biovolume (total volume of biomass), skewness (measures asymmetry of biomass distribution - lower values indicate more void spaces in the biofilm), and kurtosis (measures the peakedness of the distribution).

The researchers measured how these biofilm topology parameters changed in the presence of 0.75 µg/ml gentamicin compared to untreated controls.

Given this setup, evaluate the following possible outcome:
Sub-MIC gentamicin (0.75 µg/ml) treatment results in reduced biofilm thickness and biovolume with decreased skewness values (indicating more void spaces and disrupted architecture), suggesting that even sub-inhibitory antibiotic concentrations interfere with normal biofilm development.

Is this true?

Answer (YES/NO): NO